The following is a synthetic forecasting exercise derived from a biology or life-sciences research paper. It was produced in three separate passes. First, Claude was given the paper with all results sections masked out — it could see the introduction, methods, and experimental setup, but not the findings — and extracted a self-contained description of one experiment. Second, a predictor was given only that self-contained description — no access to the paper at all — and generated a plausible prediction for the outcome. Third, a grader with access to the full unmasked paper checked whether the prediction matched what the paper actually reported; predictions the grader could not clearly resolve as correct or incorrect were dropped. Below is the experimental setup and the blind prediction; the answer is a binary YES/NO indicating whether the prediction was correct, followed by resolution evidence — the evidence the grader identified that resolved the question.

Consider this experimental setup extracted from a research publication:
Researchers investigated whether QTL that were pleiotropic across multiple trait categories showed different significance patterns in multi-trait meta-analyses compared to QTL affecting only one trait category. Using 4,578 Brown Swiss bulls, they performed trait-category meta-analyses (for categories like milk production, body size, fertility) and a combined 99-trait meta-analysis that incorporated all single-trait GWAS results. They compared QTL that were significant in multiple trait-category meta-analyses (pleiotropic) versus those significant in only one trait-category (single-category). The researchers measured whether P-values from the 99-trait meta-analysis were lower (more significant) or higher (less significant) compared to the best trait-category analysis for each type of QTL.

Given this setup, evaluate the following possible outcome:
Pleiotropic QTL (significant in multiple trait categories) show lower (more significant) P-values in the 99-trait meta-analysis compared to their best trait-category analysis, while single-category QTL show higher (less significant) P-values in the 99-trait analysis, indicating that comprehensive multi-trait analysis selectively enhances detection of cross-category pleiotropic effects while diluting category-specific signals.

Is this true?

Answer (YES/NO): YES